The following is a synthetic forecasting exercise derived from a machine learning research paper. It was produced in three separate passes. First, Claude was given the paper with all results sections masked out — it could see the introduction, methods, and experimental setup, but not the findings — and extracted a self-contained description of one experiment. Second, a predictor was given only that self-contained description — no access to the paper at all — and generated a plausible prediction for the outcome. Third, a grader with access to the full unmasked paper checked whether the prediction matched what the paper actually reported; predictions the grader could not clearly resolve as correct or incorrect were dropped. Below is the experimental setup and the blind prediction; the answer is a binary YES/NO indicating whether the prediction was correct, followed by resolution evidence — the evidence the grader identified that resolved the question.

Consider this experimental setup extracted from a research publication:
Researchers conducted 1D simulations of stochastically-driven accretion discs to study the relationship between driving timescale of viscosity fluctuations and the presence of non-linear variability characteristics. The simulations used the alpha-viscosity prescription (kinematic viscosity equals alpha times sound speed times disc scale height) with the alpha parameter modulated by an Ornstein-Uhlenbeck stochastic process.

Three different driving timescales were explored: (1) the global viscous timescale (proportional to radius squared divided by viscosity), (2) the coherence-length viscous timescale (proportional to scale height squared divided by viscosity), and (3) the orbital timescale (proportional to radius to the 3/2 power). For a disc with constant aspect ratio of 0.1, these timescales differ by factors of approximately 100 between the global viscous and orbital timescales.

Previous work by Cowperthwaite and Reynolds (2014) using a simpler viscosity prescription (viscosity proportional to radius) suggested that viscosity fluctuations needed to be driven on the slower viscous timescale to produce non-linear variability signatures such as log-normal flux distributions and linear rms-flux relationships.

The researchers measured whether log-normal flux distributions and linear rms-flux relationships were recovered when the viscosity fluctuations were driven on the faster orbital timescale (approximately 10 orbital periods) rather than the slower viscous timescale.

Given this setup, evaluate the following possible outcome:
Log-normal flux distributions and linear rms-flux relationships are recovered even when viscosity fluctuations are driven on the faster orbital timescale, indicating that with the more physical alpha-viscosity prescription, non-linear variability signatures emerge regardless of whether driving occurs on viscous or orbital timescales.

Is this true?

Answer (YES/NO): YES